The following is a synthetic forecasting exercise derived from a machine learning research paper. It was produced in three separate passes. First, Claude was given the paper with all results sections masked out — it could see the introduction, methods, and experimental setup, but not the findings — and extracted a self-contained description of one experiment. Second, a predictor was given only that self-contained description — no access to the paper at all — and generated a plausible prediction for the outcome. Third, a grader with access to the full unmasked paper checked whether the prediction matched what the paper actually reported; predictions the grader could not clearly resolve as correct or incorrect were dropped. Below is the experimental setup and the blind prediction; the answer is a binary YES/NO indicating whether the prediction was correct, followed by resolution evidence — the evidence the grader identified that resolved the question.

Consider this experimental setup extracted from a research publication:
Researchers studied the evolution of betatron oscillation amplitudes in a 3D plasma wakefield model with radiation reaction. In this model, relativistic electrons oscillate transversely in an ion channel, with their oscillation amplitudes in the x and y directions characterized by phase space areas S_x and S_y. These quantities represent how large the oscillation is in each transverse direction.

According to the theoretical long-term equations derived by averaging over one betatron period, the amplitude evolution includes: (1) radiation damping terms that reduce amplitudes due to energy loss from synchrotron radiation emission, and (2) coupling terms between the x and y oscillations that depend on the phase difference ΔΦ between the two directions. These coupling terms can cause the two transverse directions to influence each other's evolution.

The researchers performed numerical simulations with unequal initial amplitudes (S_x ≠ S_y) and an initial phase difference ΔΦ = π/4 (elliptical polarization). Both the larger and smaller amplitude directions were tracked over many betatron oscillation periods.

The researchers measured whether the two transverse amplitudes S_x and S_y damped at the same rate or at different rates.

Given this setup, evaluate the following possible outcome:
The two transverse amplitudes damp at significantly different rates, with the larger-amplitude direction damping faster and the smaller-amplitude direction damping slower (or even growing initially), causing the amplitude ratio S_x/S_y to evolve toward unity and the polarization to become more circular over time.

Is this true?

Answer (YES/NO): NO